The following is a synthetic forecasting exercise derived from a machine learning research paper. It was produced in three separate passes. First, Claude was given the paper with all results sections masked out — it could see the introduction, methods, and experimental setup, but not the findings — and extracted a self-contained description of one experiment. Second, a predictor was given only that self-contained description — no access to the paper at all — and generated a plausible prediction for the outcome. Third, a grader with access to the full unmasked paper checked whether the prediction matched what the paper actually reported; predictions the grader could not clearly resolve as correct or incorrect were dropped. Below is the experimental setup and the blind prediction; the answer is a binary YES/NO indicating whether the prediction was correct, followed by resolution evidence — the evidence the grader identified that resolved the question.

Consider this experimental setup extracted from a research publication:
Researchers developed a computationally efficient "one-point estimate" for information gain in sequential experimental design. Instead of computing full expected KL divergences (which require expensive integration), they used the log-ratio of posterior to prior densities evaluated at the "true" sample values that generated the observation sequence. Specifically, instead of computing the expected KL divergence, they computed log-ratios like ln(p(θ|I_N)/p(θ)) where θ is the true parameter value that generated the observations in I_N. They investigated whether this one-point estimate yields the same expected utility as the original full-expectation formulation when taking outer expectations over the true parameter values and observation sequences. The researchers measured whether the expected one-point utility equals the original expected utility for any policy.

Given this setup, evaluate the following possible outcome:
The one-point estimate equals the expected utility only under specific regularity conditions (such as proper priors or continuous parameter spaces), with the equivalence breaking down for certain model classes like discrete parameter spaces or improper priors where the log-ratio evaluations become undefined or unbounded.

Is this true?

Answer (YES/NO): NO